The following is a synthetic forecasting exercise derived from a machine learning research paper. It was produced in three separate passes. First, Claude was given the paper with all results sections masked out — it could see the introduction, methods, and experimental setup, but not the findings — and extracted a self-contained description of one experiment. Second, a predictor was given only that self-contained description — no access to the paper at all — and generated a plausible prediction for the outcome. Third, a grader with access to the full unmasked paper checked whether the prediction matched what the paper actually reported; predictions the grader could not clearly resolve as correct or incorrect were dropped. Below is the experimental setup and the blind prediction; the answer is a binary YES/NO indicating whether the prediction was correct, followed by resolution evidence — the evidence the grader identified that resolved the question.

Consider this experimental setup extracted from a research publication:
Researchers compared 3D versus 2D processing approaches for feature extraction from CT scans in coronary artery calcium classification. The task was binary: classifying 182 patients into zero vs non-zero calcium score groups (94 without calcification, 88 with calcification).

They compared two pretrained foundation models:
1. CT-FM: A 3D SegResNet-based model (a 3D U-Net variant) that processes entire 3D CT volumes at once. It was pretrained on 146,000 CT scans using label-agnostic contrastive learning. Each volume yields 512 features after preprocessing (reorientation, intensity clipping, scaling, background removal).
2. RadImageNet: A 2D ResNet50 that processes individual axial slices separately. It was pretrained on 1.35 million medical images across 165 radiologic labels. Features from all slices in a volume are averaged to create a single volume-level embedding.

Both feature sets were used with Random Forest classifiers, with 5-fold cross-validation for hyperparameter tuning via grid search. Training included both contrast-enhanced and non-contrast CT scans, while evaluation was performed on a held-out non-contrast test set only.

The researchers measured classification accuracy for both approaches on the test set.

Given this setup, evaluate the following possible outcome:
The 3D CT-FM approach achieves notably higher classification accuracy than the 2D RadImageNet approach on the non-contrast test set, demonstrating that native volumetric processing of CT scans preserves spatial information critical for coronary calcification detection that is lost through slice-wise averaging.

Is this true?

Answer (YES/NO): NO